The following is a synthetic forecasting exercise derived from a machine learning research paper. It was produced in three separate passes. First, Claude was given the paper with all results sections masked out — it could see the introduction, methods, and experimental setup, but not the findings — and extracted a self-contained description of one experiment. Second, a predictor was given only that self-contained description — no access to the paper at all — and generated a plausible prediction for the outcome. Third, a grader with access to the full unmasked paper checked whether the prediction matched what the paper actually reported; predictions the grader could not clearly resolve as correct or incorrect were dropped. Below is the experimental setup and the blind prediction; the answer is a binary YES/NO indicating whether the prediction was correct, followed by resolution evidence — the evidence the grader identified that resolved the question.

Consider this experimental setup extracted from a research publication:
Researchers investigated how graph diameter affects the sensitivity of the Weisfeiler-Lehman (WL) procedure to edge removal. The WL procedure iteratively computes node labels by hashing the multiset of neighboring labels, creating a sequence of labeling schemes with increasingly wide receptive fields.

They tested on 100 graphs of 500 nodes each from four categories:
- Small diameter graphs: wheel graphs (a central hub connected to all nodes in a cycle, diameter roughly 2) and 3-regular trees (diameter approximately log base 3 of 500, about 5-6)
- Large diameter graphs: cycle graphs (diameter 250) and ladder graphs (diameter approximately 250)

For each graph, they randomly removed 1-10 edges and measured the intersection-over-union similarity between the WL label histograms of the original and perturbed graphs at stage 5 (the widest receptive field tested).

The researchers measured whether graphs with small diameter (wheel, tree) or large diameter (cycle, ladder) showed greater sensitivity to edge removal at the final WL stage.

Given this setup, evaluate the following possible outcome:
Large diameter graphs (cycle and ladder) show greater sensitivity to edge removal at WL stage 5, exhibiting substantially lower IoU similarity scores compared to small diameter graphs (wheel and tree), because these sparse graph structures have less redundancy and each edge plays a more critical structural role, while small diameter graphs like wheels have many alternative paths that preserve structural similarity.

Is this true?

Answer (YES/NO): NO